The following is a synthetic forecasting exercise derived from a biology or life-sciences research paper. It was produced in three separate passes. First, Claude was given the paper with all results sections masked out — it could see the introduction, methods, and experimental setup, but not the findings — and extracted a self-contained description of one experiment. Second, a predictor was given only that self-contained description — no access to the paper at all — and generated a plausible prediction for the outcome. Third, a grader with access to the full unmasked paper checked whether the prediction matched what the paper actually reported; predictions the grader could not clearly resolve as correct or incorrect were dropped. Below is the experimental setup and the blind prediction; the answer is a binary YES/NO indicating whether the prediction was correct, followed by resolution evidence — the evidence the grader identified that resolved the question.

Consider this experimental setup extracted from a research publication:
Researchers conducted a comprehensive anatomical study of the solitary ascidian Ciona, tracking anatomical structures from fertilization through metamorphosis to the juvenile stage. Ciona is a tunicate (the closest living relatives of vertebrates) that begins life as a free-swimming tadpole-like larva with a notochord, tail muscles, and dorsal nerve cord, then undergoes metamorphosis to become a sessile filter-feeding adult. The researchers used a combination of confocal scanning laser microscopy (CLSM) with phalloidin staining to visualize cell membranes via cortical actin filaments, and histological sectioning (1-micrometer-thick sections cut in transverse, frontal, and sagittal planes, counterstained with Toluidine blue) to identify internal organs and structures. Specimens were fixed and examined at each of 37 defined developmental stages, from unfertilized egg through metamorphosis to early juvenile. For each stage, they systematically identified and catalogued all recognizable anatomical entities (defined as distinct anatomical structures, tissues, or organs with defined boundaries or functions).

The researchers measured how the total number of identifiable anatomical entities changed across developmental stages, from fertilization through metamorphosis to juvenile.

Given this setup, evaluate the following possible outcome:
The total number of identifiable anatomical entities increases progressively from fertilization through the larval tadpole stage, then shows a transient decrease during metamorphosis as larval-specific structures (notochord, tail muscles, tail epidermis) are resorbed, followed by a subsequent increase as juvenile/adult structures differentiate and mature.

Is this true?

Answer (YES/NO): NO